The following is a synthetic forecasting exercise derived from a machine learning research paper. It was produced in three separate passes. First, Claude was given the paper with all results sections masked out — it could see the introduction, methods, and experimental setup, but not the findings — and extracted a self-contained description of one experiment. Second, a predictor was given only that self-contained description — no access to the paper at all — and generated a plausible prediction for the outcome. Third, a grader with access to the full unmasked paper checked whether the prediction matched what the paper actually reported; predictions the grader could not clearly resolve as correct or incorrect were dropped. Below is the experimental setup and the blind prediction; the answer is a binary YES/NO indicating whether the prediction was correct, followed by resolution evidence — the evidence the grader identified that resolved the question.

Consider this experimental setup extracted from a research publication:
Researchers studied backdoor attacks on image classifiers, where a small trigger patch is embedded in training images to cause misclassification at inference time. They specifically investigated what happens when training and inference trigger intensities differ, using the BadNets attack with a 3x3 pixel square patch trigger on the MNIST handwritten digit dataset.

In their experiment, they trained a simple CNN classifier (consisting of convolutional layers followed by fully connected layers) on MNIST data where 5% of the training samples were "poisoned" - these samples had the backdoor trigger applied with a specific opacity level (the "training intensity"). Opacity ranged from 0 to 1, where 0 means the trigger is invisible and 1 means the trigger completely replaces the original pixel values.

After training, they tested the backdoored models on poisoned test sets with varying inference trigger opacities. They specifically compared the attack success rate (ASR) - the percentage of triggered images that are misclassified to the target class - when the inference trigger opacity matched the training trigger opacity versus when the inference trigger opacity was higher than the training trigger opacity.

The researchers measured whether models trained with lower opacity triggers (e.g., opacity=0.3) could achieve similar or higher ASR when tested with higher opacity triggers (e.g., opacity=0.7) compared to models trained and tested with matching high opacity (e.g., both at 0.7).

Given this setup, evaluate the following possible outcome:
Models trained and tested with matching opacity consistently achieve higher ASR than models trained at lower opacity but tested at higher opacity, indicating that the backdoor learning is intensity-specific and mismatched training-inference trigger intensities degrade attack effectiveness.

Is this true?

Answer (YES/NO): NO